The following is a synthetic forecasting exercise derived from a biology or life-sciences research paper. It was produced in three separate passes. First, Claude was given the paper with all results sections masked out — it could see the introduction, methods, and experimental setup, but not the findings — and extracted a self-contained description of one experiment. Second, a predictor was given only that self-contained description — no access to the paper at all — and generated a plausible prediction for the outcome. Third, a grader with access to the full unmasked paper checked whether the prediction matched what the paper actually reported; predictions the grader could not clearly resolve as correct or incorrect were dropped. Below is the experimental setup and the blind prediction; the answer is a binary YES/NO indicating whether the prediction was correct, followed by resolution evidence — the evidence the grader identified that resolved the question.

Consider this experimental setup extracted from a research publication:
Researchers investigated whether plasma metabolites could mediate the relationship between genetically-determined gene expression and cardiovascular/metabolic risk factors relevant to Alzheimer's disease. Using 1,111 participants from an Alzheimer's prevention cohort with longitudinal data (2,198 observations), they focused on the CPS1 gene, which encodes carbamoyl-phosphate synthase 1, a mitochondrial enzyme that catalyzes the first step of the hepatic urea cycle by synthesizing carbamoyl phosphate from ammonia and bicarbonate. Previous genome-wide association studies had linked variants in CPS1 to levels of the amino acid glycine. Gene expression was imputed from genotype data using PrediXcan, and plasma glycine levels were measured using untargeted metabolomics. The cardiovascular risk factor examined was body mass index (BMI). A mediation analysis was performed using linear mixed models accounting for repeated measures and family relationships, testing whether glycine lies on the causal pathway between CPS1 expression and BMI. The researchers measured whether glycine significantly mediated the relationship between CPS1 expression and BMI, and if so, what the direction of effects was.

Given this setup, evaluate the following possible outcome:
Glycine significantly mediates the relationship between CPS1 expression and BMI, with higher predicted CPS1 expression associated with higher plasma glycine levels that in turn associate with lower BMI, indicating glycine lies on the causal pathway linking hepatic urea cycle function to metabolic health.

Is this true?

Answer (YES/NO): NO